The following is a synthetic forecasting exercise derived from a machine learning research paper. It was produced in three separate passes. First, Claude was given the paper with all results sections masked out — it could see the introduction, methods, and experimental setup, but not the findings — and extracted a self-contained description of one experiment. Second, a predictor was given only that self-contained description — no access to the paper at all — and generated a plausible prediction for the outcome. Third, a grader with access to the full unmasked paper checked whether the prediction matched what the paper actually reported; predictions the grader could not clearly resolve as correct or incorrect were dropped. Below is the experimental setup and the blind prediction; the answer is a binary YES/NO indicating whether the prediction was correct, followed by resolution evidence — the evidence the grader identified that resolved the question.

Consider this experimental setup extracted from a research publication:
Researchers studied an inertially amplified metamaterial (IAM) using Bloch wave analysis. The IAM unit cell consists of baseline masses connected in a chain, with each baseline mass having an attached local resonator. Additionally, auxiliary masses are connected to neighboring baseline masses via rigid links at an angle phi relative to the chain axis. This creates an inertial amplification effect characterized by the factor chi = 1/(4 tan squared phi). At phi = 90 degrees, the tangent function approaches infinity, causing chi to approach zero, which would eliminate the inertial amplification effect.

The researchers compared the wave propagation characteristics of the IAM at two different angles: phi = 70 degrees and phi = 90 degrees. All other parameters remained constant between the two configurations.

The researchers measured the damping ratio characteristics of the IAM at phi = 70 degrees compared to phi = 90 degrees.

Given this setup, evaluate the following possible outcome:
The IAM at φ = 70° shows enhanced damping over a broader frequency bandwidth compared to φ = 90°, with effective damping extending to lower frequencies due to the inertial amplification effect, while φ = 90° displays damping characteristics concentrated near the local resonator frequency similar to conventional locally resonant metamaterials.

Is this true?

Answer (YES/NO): NO